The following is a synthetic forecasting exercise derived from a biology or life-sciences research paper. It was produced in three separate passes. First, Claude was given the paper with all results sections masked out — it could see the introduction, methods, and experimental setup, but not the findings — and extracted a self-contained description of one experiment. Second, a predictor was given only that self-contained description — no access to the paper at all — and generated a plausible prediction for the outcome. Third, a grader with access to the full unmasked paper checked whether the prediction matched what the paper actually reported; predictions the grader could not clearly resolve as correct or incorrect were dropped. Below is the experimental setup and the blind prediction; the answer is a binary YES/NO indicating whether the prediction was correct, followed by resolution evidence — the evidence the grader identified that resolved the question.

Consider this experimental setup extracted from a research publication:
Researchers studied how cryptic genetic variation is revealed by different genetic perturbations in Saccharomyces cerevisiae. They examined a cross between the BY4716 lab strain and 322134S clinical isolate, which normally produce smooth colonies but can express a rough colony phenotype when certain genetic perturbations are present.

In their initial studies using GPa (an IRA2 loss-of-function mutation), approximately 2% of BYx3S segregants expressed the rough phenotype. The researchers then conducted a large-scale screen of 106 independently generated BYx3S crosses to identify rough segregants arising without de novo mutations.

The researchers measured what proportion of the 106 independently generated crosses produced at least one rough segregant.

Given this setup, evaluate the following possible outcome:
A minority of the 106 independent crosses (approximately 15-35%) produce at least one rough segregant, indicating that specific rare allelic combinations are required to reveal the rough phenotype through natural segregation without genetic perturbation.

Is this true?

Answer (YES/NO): YES